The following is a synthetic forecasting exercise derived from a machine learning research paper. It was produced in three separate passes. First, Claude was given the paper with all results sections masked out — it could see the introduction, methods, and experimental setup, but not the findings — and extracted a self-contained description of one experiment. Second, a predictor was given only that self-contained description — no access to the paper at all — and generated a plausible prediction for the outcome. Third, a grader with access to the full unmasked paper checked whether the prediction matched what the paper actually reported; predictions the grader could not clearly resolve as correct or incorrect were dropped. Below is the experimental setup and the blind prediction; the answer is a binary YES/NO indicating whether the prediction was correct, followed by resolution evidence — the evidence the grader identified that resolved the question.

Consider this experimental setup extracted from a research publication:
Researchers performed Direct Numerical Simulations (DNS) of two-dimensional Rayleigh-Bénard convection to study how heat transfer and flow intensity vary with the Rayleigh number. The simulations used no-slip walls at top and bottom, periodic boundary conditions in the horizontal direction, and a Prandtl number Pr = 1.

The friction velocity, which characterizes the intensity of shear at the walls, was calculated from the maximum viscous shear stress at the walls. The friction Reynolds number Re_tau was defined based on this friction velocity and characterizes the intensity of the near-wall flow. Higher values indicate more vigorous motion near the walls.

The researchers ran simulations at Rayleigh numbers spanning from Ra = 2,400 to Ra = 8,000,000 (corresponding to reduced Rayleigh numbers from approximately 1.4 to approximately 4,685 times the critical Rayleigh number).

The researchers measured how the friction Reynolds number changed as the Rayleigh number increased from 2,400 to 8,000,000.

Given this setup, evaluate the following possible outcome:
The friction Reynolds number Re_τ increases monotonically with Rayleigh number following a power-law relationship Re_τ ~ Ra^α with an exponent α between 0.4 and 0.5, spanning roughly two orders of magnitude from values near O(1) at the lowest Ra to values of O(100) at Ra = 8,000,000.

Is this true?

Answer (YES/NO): NO